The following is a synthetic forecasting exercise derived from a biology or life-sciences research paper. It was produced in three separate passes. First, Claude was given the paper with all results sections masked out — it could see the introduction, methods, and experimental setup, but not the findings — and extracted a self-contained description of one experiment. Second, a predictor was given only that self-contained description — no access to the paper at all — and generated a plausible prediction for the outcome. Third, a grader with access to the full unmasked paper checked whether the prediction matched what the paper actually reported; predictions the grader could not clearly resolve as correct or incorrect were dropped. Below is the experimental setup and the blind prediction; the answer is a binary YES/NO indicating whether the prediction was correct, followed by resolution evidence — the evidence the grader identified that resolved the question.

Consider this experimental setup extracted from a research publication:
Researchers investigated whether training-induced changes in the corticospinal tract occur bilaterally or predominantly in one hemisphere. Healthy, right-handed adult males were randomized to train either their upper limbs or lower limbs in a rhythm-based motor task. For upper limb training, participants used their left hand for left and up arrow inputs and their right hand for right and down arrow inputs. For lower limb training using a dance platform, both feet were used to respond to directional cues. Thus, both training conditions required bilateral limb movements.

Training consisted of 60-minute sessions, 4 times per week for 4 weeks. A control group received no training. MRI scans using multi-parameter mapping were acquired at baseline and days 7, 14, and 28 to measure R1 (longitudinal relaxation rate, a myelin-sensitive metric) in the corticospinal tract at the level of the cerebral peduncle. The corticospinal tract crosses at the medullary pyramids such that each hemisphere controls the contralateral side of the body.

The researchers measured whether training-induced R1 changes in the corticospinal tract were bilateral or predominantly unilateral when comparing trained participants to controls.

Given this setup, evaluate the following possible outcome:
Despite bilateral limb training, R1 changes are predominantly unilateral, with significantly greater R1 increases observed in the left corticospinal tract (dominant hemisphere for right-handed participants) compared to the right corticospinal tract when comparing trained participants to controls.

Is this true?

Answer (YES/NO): NO